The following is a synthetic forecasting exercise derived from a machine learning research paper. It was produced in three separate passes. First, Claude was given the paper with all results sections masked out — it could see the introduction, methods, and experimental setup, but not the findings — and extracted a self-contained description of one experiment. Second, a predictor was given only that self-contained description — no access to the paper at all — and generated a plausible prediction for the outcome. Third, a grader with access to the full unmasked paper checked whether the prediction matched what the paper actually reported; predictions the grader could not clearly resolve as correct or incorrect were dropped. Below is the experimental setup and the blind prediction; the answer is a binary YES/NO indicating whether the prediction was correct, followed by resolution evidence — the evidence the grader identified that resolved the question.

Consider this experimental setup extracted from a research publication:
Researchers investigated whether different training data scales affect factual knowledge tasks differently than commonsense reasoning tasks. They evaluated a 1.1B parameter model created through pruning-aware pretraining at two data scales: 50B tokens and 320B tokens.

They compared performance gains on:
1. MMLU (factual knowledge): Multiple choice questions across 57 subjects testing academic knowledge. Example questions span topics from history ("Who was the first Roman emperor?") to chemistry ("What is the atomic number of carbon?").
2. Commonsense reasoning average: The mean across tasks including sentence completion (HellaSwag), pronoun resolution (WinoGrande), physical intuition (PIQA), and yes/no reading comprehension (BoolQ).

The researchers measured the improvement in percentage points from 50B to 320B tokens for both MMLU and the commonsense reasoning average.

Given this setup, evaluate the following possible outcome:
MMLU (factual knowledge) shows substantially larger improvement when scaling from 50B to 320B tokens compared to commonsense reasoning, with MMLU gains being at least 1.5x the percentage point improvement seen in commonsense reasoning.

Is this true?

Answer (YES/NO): NO